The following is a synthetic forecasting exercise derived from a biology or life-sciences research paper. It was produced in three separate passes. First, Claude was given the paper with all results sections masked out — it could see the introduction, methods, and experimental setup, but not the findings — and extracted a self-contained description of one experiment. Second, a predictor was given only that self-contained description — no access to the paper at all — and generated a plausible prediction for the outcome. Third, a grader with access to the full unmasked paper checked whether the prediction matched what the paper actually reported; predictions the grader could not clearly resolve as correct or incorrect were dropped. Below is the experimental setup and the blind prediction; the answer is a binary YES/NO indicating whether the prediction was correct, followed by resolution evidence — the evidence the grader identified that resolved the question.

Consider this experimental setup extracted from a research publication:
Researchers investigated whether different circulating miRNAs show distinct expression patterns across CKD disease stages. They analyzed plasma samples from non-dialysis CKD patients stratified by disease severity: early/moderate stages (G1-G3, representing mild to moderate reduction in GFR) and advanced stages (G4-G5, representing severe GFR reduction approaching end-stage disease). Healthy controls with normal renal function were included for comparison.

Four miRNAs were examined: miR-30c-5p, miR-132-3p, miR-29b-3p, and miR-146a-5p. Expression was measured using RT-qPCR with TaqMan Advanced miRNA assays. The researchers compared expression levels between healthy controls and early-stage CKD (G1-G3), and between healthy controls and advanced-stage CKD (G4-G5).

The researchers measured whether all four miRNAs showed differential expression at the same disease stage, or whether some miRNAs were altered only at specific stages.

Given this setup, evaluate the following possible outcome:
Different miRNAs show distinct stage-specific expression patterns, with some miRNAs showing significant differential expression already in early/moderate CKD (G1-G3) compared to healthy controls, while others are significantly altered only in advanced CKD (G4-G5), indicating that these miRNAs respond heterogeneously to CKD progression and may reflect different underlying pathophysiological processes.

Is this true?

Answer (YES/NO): YES